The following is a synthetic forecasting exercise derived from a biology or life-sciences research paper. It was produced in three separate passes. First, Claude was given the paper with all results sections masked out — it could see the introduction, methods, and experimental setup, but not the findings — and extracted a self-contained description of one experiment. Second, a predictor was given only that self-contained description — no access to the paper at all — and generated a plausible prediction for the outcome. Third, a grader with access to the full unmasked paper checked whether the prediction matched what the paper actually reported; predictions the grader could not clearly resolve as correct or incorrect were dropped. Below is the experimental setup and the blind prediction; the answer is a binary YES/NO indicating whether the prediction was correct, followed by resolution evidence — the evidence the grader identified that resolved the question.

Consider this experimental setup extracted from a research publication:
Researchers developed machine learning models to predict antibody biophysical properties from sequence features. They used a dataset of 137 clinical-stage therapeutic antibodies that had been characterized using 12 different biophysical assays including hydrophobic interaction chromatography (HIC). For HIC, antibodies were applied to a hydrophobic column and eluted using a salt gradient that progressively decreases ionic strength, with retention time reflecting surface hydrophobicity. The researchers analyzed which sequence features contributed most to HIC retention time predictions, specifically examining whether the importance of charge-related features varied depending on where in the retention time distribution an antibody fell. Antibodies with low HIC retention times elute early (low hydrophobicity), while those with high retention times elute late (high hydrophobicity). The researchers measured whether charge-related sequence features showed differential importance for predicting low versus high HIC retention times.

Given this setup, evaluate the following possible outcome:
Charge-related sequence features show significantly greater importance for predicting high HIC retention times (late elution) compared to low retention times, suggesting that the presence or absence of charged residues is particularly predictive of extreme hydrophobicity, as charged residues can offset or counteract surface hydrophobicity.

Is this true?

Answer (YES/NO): NO